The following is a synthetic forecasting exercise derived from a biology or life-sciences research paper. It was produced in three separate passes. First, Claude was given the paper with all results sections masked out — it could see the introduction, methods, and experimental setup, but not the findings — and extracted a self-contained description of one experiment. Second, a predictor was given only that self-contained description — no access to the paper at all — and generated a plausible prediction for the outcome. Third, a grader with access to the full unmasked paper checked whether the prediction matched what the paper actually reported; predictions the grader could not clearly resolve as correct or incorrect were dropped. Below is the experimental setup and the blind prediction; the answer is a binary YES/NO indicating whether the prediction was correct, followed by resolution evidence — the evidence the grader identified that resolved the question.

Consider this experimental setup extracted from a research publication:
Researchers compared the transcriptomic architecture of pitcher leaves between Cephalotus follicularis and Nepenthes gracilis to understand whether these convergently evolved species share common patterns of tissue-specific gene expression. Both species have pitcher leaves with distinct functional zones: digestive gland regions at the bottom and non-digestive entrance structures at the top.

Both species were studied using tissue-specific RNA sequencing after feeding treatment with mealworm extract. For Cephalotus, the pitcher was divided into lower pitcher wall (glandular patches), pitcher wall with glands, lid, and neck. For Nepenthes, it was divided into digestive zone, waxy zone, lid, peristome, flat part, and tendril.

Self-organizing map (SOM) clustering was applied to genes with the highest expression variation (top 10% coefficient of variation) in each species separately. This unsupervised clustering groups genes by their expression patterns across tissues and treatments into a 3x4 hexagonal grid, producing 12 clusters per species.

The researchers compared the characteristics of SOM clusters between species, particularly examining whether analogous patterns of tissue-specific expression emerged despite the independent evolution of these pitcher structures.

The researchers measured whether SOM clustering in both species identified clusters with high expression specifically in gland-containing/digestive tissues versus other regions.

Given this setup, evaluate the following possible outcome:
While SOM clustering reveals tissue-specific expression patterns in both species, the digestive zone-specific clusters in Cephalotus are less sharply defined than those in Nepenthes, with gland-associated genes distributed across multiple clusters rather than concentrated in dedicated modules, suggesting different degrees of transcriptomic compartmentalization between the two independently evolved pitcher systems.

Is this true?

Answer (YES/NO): NO